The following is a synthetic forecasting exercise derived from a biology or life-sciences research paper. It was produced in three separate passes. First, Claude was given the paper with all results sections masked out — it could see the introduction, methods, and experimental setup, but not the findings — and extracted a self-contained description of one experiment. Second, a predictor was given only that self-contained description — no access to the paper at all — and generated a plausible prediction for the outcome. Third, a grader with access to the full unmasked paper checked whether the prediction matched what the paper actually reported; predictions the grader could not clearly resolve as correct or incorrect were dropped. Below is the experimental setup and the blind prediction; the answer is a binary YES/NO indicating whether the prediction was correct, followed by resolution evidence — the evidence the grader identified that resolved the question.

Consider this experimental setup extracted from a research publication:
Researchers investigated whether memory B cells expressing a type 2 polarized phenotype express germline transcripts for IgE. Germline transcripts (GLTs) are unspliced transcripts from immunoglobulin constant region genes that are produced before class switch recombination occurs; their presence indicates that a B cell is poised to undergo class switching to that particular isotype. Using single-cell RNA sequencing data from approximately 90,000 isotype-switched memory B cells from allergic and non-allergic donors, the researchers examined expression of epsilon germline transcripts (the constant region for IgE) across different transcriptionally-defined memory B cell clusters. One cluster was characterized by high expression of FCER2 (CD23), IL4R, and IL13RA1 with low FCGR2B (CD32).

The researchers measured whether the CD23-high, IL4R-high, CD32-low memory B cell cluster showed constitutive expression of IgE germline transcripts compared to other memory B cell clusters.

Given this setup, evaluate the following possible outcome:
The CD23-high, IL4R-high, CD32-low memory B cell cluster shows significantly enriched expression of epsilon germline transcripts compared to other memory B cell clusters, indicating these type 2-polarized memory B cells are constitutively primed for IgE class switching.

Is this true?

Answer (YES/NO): YES